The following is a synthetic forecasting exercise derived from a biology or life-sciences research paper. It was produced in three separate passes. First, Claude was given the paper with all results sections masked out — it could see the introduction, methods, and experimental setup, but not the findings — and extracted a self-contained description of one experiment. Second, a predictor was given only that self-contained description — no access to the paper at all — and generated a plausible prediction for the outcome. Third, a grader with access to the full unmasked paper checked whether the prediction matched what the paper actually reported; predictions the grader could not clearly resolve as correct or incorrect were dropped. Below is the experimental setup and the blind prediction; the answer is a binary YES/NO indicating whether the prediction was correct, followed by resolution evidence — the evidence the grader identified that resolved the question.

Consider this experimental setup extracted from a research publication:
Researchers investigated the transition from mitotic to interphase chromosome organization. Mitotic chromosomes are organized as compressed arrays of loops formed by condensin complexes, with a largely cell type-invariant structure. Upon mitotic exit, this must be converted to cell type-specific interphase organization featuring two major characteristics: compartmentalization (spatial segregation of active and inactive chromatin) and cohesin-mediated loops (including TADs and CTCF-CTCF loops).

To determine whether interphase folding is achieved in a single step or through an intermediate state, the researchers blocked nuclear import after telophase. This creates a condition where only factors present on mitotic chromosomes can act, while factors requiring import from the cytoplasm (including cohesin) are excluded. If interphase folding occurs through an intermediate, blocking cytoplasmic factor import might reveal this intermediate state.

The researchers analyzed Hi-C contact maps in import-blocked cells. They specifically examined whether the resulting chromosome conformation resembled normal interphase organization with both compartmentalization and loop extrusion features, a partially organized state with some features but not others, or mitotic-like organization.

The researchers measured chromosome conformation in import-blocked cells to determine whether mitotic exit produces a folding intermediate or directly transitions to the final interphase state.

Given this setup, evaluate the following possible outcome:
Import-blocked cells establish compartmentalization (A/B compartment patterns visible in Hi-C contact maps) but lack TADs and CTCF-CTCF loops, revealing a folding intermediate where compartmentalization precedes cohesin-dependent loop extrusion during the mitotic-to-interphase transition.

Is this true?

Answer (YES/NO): YES